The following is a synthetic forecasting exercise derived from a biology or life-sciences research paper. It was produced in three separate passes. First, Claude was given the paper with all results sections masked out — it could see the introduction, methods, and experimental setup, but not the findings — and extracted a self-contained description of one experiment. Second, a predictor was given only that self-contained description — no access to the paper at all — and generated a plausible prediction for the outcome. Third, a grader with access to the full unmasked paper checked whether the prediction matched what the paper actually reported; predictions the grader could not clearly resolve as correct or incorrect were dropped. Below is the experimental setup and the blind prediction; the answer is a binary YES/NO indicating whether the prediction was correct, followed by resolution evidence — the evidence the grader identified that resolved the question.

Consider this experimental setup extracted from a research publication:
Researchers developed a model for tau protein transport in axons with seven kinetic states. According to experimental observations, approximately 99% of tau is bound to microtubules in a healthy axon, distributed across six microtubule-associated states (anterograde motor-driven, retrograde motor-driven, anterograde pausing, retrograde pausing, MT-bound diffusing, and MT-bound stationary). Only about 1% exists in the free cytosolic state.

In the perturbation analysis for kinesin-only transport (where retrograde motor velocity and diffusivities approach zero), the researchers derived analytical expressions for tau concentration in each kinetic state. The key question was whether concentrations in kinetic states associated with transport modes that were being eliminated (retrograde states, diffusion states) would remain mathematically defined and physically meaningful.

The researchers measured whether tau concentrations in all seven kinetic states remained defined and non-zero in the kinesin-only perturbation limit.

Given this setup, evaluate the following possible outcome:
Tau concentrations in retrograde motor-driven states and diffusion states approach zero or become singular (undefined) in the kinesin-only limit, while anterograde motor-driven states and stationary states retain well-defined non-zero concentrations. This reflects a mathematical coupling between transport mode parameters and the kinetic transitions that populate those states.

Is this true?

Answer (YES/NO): NO